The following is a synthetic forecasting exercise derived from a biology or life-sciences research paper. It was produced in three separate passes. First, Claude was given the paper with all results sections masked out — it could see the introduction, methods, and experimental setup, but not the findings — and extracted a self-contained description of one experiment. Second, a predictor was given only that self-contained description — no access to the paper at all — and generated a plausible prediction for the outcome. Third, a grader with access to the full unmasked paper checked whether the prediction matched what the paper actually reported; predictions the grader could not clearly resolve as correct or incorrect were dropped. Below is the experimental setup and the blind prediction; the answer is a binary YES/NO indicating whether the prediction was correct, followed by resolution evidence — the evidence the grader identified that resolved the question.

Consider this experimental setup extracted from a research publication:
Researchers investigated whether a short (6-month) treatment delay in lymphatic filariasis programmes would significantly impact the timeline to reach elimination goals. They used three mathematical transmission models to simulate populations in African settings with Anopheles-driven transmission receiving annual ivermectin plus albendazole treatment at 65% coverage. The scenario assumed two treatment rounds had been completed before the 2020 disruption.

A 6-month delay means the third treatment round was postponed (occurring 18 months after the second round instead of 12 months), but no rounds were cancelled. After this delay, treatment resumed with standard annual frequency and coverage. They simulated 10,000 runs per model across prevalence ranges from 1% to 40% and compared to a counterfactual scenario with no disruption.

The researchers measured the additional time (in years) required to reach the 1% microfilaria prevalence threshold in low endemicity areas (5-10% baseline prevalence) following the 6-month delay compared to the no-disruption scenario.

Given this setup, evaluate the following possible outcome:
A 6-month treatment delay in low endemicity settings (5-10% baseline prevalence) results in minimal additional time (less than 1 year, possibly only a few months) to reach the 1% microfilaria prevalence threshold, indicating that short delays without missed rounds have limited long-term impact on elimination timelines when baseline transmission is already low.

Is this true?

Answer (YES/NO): YES